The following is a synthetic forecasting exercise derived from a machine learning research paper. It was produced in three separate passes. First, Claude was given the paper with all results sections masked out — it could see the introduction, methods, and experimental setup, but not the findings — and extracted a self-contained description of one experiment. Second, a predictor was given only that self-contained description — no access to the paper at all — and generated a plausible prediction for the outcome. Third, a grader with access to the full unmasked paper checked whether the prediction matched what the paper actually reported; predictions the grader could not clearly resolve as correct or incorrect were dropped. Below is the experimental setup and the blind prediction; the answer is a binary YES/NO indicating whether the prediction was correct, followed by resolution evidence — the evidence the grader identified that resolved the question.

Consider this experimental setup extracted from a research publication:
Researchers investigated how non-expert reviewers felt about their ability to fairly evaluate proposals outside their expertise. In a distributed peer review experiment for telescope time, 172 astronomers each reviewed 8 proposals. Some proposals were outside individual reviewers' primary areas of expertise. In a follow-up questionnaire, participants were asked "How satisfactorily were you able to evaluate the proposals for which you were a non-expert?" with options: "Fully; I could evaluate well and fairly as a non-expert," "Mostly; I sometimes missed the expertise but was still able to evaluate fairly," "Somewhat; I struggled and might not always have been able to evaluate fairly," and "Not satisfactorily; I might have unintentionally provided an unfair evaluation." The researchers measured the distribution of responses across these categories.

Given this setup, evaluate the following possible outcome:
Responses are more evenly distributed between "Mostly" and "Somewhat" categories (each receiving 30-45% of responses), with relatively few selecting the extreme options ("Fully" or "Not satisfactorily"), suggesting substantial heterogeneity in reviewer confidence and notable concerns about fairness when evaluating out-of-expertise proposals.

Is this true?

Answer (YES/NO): NO